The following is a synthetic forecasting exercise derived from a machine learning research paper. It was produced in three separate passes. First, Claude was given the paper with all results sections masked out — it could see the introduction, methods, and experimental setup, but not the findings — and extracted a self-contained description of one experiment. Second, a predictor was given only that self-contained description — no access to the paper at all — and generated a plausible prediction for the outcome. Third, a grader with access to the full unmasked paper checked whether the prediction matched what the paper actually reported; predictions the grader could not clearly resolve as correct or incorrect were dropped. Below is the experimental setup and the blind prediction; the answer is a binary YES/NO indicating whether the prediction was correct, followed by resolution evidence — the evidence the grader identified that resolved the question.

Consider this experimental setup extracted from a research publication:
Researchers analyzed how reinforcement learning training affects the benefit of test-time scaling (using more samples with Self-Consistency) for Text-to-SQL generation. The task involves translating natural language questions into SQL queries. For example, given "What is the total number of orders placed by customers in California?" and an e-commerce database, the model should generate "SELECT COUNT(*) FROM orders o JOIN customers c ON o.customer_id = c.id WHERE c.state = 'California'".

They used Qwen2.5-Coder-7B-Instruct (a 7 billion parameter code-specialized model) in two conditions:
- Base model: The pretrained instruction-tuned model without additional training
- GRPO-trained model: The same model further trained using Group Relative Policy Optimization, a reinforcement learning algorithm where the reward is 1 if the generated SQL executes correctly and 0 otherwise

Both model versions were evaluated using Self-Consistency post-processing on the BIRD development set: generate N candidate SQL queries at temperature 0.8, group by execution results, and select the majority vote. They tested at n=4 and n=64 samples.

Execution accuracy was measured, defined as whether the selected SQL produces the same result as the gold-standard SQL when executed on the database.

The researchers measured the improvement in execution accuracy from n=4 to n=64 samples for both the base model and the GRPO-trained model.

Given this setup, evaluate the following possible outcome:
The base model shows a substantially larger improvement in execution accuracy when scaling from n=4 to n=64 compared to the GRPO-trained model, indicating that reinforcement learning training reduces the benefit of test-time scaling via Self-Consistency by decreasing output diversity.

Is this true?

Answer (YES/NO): YES